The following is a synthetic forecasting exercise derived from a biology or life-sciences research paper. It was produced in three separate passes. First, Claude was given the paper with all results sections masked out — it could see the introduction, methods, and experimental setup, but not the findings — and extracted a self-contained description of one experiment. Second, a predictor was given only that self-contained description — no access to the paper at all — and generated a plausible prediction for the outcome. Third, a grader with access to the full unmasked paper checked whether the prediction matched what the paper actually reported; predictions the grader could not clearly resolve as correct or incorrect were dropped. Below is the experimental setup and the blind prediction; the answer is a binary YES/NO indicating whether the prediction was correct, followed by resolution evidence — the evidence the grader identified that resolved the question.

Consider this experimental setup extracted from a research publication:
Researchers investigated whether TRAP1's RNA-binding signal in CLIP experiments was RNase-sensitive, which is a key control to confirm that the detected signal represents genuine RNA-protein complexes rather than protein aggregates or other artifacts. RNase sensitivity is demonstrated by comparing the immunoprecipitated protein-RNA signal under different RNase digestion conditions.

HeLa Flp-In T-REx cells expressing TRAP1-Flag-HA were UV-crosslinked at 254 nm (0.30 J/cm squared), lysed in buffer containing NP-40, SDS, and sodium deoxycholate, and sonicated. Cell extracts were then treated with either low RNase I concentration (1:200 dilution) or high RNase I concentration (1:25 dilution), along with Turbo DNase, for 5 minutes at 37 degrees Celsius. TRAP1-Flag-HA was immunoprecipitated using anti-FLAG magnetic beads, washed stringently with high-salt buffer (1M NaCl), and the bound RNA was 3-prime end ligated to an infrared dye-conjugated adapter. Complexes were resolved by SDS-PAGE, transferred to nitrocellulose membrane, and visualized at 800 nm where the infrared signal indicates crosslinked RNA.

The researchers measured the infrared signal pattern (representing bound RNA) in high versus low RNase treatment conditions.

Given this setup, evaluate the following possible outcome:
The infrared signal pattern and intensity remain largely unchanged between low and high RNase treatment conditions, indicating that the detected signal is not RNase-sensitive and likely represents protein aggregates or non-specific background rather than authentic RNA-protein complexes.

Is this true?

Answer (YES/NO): NO